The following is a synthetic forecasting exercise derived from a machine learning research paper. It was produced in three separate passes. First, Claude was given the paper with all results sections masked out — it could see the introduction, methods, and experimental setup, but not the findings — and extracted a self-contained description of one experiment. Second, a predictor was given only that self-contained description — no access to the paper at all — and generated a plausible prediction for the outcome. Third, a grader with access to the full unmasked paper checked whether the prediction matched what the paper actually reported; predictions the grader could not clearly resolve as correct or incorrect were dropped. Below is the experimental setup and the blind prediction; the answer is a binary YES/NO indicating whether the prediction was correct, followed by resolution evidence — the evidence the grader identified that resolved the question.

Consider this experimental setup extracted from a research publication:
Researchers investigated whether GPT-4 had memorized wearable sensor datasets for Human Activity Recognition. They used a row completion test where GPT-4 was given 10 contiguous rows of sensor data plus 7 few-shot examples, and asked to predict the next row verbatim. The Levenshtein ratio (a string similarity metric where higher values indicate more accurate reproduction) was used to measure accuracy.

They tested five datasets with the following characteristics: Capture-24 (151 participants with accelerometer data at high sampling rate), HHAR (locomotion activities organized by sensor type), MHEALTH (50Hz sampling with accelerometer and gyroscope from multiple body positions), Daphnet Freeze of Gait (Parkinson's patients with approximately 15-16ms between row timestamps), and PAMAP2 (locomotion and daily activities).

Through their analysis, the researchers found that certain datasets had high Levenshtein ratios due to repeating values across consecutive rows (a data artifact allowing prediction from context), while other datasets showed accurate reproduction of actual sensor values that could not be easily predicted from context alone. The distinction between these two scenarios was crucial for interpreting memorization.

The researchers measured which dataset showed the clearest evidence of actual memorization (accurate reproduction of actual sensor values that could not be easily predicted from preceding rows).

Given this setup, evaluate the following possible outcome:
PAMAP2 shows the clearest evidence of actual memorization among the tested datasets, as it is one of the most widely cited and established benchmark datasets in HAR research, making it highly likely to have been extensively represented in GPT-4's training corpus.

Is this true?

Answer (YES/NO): NO